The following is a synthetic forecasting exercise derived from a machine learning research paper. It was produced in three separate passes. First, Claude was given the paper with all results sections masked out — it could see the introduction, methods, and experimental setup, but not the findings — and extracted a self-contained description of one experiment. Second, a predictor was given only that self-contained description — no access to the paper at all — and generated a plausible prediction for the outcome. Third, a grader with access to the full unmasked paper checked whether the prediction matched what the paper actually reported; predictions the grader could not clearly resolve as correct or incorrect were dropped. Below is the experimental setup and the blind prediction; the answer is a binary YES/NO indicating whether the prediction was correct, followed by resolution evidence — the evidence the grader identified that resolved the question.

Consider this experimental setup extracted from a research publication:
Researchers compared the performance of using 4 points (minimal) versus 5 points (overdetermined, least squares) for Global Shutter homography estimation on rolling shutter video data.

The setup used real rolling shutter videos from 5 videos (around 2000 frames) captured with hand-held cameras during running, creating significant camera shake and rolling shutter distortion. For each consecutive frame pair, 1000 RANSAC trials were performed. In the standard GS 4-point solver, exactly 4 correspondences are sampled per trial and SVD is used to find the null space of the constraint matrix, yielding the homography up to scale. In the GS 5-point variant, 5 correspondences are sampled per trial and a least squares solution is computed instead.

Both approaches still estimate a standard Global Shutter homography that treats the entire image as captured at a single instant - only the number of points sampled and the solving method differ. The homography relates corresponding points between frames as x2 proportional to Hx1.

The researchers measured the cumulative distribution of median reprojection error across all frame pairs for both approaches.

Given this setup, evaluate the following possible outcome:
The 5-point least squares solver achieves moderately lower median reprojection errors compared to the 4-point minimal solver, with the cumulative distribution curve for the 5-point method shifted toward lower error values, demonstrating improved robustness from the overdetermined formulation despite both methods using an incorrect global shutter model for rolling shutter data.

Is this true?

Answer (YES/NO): NO